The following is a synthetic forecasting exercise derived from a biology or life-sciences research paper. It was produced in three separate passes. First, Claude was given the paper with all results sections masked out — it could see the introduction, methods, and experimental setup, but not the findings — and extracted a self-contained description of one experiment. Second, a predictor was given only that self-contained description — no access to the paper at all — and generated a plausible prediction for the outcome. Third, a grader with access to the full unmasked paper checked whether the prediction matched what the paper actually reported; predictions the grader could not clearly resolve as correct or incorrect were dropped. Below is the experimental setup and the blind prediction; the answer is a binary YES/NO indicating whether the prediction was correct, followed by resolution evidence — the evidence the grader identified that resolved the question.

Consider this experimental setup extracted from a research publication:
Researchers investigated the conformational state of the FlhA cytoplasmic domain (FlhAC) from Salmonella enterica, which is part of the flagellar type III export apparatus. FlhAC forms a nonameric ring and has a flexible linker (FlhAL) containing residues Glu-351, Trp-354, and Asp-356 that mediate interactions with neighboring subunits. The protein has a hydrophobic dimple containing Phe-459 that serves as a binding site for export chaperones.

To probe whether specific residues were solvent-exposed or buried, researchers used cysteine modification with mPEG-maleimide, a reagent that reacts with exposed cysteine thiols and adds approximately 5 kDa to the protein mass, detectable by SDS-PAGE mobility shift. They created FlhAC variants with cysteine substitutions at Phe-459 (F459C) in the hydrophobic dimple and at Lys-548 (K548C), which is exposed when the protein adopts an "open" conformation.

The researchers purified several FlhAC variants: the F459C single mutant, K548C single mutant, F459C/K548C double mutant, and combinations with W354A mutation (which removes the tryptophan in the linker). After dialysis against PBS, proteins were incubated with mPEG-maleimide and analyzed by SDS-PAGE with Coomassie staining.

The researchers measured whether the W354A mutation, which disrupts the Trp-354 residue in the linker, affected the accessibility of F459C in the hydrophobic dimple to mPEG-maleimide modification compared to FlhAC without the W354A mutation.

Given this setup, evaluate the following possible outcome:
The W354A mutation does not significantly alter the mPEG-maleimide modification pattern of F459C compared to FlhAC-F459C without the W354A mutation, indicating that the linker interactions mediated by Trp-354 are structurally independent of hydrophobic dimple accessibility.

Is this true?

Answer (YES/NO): YES